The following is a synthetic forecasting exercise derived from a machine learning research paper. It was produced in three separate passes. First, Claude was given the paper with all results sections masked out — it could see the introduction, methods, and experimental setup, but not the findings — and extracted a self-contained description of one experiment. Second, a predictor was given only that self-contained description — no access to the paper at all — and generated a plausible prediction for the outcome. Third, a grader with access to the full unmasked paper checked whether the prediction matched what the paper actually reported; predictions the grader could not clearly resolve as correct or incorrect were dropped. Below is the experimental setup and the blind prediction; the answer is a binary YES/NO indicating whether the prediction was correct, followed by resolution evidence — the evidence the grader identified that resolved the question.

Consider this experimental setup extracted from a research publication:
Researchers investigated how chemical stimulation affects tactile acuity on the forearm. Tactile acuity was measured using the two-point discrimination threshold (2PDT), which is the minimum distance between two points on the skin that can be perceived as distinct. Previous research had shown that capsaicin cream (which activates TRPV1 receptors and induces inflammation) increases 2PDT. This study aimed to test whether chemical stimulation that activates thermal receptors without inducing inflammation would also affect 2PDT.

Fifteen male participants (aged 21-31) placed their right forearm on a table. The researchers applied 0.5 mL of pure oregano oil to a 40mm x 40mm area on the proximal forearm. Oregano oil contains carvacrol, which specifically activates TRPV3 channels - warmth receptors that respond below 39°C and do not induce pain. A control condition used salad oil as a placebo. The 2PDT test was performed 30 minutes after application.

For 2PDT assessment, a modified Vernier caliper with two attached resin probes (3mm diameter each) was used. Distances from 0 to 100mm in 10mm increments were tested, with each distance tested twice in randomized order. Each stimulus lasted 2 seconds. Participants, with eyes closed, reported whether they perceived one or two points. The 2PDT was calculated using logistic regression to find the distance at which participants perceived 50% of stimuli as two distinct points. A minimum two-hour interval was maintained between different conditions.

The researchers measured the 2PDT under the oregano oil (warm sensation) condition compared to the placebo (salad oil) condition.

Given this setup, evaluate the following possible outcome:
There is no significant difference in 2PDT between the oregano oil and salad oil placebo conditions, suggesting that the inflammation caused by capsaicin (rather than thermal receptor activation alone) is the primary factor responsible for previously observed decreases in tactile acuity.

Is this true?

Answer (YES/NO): NO